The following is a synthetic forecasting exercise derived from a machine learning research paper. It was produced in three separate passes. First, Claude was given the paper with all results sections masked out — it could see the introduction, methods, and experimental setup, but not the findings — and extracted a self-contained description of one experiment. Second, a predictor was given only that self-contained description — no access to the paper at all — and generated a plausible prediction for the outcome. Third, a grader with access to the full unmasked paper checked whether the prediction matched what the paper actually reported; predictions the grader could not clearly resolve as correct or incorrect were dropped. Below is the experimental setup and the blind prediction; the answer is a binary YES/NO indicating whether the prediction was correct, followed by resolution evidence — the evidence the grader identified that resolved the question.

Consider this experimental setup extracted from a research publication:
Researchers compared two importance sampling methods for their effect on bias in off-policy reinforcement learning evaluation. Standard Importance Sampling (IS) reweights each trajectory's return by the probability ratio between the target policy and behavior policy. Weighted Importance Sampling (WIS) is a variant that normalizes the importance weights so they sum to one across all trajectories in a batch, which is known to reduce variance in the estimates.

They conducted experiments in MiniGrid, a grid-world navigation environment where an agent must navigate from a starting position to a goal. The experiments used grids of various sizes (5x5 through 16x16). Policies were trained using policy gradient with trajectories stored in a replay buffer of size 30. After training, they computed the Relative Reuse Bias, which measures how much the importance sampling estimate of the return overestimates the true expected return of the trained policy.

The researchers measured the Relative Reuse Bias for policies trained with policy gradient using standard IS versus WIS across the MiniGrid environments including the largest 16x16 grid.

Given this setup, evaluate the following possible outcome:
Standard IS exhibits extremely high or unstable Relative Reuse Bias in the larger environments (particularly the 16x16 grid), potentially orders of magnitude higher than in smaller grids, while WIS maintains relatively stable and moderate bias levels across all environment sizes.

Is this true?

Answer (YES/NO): NO